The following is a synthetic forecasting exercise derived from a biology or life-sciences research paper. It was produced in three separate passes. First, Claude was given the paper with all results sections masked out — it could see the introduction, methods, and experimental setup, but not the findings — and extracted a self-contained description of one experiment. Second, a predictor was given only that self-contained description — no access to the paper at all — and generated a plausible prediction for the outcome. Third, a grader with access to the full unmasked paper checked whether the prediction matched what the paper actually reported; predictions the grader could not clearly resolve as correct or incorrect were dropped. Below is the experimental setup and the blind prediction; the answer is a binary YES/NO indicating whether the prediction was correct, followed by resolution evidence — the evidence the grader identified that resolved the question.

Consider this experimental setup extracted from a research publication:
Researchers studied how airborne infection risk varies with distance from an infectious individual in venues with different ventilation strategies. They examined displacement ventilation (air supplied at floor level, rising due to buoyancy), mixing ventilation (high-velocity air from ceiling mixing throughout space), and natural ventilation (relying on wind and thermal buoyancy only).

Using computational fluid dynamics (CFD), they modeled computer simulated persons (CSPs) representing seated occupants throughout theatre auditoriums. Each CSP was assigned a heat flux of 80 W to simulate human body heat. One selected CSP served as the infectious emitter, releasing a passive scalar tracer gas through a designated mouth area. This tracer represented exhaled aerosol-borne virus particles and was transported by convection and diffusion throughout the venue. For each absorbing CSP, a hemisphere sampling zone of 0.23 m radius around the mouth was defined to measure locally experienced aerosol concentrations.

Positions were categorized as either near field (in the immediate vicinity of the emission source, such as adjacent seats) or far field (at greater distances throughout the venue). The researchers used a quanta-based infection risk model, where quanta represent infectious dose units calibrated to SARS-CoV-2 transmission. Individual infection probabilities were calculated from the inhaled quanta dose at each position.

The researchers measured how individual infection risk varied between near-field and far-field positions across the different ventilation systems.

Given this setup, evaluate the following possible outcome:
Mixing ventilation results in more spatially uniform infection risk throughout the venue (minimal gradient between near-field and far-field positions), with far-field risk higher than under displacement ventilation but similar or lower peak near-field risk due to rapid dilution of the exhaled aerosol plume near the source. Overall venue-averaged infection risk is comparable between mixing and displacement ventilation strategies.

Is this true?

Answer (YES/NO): NO